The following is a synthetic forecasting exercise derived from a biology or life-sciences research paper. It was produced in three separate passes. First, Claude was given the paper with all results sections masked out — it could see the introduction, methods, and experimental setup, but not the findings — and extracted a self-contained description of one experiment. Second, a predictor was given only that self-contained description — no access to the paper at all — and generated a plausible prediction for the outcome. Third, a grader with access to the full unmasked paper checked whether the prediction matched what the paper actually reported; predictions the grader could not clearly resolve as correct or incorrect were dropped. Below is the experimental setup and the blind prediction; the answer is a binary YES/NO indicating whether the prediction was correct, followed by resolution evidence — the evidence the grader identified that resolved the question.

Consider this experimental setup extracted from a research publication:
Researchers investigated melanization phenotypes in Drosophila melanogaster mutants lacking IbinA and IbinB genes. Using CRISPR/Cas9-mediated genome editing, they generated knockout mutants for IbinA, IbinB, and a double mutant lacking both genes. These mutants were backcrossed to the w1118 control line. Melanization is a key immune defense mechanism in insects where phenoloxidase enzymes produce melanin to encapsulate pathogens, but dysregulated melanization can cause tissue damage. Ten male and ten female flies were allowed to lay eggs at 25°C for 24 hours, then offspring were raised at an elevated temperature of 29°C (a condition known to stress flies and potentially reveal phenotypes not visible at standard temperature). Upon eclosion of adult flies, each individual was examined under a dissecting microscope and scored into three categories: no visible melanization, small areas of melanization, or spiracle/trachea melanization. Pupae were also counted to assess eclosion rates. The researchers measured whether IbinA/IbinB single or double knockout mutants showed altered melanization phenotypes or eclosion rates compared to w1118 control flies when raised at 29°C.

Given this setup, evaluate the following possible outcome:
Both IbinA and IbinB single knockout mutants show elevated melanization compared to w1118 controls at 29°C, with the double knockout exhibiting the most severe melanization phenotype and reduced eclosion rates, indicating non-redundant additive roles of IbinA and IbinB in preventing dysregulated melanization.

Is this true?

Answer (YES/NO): YES